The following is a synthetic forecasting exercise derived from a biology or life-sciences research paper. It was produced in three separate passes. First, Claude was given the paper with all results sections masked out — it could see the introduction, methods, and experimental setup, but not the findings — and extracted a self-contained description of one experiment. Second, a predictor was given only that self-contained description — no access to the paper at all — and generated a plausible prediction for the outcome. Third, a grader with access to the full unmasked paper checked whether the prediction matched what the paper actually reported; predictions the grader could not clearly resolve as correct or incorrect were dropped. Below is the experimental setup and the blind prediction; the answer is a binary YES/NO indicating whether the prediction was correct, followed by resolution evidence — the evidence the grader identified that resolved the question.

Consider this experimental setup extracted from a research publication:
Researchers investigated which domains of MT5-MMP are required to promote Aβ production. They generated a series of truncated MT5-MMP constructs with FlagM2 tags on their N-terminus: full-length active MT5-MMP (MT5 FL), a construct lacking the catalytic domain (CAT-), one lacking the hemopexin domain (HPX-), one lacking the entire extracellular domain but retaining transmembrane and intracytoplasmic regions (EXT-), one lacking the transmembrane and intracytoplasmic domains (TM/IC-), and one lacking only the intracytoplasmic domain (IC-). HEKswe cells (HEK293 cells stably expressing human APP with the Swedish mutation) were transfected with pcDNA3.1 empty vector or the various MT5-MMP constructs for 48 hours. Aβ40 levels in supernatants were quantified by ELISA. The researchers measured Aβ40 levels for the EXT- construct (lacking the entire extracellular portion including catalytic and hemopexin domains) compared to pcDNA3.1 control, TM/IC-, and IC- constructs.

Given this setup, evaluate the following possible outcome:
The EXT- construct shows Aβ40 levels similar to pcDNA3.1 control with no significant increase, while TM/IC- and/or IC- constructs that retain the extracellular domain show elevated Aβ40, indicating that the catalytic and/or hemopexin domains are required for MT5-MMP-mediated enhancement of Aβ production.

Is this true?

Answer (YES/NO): NO